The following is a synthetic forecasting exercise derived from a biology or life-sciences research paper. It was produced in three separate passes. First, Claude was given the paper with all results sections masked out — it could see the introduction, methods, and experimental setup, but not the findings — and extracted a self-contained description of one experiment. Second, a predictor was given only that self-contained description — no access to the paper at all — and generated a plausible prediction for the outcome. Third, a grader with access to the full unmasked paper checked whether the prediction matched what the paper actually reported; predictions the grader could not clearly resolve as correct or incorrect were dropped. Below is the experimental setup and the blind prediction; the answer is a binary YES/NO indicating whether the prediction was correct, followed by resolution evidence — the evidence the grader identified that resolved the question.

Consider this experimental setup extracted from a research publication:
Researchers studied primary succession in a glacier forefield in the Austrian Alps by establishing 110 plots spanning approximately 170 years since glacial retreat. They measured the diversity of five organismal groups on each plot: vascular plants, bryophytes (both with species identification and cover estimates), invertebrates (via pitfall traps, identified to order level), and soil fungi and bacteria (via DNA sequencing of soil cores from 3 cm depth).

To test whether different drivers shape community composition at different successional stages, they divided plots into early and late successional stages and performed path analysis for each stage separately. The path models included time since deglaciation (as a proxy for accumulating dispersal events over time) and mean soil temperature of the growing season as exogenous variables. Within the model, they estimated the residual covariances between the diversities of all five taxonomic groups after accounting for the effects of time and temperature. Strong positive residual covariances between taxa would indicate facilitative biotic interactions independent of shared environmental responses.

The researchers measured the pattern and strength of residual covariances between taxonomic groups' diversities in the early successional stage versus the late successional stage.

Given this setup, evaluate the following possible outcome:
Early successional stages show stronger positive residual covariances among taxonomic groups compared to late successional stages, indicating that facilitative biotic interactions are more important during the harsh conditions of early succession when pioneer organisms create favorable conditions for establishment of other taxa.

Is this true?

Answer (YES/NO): NO